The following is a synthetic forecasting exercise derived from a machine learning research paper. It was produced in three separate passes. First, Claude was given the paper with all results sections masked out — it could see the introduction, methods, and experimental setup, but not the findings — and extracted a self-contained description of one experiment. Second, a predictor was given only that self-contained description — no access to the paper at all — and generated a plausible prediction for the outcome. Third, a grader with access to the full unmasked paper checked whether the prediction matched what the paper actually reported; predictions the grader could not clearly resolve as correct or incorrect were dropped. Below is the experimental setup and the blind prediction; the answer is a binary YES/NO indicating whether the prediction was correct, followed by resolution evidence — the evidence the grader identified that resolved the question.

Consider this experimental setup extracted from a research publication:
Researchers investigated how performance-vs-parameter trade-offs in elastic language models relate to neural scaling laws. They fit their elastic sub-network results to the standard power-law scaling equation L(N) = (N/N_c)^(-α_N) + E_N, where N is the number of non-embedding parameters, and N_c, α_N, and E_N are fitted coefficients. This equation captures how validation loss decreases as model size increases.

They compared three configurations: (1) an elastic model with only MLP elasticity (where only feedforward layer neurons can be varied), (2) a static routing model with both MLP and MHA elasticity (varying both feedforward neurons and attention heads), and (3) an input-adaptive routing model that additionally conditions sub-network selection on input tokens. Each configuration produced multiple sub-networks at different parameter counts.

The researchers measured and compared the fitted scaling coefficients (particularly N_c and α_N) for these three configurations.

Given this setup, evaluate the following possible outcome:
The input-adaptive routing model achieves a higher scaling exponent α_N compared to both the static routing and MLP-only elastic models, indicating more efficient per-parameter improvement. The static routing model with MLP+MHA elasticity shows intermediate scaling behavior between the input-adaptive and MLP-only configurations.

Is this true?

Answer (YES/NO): NO